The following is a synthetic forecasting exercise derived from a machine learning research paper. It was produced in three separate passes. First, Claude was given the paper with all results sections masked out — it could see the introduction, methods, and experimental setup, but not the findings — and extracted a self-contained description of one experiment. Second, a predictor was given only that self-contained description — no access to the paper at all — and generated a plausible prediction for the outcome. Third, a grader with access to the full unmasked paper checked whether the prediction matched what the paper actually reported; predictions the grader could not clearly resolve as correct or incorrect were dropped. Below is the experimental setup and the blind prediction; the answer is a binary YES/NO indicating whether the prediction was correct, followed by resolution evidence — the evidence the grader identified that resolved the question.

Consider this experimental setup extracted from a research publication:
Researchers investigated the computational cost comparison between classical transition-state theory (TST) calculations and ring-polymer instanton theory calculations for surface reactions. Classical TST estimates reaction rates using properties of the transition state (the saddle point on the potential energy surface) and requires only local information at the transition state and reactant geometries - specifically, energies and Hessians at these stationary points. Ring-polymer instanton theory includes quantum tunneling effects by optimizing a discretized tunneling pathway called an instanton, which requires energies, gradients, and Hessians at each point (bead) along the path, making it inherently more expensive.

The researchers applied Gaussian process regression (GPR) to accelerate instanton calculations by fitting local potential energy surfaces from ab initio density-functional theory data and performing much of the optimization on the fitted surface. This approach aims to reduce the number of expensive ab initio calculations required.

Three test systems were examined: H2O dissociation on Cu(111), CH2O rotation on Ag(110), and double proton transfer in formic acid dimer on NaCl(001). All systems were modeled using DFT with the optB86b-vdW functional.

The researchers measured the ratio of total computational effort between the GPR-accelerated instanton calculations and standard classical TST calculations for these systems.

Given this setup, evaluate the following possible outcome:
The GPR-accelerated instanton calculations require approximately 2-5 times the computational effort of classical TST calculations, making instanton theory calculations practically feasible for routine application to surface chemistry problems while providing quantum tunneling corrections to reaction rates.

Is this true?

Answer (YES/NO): NO